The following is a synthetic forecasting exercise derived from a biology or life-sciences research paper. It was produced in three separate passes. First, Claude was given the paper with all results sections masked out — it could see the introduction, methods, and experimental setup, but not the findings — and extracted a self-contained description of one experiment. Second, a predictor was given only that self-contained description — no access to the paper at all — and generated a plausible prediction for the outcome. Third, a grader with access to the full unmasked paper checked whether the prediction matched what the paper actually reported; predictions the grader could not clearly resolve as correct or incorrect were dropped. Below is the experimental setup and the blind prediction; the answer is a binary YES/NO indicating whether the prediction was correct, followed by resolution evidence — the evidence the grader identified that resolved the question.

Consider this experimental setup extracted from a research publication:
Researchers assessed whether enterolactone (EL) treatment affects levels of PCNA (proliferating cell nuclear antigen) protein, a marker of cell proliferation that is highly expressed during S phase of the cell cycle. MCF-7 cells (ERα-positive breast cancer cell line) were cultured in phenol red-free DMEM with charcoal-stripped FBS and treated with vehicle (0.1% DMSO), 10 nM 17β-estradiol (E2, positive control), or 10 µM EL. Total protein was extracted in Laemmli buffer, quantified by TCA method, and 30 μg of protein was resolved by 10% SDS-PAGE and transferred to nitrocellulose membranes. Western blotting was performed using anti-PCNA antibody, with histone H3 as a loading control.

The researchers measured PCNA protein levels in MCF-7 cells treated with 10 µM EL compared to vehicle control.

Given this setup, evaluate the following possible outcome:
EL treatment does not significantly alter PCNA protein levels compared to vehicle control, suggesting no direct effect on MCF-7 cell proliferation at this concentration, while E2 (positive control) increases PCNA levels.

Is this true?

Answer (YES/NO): NO